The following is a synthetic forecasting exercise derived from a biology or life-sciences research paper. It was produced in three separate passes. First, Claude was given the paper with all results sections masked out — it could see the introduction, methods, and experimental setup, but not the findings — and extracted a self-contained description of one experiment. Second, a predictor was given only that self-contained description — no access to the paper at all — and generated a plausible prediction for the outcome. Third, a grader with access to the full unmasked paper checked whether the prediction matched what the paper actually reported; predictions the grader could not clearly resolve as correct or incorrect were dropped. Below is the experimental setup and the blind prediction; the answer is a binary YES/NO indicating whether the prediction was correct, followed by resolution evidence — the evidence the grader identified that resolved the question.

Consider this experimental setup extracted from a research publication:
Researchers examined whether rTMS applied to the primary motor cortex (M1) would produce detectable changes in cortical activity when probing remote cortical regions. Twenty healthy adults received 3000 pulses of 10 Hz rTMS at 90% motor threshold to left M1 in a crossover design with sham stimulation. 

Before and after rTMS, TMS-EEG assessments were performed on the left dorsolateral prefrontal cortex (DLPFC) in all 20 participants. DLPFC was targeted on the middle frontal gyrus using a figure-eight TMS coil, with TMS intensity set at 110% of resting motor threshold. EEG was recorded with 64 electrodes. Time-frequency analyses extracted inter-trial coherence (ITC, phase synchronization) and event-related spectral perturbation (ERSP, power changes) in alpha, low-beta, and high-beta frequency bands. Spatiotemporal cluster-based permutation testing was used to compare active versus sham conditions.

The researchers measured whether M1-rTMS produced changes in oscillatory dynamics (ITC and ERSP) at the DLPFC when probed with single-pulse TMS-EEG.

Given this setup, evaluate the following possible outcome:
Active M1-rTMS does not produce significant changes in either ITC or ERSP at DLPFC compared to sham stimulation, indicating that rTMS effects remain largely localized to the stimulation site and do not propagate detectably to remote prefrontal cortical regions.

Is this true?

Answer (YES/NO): YES